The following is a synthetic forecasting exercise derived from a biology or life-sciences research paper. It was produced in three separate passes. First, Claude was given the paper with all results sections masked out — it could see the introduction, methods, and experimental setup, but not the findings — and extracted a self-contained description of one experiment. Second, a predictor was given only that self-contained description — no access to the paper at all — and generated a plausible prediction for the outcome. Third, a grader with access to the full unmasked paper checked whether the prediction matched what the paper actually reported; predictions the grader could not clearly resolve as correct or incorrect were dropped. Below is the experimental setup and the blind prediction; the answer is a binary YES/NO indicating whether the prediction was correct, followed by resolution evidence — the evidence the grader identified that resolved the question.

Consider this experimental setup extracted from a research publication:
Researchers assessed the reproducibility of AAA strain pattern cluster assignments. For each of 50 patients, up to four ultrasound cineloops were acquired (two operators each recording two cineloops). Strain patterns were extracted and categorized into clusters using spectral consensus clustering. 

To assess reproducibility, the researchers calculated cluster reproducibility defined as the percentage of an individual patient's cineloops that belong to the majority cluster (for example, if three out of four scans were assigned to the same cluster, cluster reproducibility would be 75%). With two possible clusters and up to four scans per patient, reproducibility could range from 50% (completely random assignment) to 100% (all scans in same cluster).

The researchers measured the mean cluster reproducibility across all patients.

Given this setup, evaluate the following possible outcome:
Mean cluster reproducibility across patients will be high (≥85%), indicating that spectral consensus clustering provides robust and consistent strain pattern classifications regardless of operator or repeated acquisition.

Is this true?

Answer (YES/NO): YES